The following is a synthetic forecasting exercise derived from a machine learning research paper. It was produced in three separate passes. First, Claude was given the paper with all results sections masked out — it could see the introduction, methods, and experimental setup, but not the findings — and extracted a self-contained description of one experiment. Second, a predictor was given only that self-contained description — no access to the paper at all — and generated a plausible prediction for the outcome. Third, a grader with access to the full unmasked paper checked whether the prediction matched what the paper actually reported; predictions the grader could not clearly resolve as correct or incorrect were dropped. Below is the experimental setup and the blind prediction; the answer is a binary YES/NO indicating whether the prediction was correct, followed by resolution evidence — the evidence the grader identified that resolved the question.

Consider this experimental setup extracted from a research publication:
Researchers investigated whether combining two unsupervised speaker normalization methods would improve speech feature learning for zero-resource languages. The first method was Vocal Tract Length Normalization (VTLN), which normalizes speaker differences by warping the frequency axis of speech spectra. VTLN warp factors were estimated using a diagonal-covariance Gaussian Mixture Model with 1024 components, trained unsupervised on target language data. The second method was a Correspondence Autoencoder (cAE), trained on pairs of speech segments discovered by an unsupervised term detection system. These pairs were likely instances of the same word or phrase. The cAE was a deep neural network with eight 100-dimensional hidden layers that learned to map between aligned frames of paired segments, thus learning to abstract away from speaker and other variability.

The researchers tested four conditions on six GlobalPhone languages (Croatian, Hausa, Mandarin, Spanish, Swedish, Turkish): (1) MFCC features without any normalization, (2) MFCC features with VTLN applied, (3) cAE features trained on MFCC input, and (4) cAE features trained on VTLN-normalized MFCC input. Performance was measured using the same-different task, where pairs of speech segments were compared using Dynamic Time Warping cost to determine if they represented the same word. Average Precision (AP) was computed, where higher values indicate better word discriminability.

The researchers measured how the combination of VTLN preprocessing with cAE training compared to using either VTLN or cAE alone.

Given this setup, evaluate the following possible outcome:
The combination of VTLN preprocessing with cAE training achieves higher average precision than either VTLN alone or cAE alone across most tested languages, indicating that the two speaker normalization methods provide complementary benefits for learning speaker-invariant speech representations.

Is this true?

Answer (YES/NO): YES